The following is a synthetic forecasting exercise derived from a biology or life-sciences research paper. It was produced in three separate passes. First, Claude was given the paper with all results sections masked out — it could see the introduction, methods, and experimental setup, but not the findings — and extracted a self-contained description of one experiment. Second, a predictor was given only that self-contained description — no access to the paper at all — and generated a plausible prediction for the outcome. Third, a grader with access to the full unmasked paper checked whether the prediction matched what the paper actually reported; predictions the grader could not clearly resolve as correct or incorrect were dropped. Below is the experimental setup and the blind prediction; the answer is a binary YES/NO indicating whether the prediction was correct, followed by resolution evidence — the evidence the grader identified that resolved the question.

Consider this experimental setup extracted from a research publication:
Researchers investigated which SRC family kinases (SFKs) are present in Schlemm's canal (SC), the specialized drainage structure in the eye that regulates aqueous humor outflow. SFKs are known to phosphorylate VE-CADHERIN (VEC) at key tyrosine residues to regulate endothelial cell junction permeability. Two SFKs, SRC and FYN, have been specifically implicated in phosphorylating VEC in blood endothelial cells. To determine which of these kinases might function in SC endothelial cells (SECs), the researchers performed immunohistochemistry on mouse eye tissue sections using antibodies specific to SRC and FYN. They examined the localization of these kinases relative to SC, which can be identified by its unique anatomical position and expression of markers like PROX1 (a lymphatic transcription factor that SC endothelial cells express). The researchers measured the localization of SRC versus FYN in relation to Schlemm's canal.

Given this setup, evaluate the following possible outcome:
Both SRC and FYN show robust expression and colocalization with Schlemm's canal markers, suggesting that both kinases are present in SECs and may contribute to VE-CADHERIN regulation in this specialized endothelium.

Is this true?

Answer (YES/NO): NO